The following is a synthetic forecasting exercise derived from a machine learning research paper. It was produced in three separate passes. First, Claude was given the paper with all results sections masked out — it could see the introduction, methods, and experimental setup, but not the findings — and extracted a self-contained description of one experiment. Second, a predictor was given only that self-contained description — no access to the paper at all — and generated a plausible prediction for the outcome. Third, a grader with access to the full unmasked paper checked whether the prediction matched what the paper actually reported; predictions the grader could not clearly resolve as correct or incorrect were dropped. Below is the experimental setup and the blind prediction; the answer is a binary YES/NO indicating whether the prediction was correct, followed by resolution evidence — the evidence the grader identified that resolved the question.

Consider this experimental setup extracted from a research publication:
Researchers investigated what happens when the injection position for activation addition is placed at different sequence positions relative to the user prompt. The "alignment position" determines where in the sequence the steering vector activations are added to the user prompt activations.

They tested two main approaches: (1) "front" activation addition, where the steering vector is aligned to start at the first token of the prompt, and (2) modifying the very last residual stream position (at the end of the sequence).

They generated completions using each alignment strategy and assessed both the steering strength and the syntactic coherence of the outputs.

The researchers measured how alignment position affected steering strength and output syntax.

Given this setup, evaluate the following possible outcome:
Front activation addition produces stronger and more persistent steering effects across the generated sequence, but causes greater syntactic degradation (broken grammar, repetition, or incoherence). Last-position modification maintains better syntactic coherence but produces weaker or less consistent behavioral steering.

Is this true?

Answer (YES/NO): NO